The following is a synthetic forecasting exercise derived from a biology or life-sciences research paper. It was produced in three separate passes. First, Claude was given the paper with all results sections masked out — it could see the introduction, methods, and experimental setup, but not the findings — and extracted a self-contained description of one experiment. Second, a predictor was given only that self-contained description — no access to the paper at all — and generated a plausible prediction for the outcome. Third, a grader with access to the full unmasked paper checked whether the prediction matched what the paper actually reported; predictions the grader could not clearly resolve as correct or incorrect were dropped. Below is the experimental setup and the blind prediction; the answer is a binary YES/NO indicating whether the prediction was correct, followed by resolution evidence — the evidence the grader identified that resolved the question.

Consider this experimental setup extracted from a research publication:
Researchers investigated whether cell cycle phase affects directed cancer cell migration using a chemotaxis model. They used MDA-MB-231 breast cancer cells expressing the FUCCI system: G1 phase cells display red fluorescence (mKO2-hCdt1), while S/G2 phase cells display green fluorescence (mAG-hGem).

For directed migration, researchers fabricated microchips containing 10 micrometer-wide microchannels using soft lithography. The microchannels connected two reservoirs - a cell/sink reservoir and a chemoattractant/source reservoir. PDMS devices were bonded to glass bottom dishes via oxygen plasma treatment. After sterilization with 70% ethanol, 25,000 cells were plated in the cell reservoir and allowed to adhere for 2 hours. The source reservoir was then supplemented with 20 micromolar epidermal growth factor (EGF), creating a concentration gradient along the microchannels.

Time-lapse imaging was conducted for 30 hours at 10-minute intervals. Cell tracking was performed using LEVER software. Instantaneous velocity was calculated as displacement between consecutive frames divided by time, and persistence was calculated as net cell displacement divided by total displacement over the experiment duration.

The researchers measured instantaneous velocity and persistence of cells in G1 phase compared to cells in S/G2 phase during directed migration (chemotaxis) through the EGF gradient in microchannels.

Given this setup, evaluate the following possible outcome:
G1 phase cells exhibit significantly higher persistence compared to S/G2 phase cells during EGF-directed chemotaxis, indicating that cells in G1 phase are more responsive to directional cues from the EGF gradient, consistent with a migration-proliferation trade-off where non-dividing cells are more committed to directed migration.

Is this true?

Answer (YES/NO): NO